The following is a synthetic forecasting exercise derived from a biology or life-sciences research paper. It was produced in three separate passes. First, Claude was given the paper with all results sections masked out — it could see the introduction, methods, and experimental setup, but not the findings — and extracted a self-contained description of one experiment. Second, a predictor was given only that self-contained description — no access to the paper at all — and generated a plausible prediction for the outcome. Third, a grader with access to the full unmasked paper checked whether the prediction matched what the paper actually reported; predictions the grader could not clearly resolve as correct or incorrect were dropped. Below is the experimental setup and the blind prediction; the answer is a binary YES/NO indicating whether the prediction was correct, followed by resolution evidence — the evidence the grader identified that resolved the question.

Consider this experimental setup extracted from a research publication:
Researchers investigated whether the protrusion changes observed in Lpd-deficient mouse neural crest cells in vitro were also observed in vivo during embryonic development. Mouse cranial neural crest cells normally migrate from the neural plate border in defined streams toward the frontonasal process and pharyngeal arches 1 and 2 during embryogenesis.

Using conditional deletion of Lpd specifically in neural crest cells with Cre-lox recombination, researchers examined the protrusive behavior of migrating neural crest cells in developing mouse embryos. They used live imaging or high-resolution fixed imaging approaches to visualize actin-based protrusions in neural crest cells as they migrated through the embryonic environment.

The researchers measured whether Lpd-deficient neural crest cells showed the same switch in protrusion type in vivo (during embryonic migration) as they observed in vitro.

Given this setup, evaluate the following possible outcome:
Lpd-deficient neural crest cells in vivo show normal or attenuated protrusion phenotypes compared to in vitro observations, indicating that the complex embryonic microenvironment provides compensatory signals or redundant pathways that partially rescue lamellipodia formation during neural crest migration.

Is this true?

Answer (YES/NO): NO